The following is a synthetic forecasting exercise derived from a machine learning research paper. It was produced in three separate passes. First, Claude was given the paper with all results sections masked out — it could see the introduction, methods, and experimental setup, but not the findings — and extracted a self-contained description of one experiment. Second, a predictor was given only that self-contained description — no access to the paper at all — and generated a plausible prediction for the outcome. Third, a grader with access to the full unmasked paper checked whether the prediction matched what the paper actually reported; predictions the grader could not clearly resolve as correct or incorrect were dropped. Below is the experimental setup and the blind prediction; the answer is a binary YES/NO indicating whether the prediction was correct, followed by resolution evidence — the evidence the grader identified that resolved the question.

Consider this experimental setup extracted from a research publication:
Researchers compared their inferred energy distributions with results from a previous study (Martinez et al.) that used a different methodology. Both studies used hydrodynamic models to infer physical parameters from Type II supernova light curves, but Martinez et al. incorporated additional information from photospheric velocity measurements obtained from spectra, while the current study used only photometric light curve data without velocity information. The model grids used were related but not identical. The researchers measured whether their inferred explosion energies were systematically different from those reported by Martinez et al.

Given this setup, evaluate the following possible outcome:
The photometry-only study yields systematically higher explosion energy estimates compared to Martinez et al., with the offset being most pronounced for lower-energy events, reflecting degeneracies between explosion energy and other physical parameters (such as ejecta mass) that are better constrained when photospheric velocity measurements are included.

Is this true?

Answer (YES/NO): NO